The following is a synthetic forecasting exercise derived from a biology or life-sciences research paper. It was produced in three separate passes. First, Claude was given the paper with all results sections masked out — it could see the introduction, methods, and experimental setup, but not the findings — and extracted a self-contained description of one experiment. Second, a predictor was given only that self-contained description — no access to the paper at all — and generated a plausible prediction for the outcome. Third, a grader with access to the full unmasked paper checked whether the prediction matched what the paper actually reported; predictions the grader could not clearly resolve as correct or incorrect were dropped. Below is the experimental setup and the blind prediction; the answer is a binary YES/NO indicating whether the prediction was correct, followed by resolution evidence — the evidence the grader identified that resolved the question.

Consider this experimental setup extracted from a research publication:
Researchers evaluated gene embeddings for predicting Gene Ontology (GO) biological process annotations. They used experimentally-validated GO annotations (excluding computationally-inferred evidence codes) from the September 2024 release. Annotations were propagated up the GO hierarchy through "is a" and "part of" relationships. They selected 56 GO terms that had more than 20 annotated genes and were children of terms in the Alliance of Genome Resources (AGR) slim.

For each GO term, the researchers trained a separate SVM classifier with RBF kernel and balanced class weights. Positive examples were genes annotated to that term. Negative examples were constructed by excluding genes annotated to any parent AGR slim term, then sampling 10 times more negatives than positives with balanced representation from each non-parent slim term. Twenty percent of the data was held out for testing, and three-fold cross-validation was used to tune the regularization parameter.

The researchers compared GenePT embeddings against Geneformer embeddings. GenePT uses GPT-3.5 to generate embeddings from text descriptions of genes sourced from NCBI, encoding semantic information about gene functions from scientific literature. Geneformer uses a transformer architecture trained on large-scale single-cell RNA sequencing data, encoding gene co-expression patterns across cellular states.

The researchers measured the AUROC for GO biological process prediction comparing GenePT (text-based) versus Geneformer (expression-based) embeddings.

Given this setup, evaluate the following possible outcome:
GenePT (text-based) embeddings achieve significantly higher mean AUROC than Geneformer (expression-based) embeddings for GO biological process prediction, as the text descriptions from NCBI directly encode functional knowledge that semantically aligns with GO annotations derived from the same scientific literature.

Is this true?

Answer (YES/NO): YES